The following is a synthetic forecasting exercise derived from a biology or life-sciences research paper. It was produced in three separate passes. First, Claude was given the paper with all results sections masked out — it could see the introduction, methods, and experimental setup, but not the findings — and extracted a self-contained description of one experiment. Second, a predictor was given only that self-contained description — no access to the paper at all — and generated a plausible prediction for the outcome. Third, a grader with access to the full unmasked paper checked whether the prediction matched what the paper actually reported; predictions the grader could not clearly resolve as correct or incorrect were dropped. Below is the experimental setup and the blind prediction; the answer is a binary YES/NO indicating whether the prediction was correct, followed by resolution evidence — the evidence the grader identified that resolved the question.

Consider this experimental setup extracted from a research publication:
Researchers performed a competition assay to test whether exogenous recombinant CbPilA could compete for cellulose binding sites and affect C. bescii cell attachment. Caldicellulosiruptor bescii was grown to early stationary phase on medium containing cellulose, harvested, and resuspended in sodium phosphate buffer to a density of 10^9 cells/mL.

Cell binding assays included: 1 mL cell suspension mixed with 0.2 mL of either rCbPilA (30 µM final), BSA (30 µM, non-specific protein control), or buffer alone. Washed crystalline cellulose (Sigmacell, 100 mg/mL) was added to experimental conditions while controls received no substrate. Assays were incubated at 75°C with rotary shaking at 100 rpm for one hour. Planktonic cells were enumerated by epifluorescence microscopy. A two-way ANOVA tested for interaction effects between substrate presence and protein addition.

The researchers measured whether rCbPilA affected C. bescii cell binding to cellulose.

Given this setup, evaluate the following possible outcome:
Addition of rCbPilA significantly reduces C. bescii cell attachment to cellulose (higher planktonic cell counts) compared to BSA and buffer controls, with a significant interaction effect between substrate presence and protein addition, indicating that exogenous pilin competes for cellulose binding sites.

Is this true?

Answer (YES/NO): YES